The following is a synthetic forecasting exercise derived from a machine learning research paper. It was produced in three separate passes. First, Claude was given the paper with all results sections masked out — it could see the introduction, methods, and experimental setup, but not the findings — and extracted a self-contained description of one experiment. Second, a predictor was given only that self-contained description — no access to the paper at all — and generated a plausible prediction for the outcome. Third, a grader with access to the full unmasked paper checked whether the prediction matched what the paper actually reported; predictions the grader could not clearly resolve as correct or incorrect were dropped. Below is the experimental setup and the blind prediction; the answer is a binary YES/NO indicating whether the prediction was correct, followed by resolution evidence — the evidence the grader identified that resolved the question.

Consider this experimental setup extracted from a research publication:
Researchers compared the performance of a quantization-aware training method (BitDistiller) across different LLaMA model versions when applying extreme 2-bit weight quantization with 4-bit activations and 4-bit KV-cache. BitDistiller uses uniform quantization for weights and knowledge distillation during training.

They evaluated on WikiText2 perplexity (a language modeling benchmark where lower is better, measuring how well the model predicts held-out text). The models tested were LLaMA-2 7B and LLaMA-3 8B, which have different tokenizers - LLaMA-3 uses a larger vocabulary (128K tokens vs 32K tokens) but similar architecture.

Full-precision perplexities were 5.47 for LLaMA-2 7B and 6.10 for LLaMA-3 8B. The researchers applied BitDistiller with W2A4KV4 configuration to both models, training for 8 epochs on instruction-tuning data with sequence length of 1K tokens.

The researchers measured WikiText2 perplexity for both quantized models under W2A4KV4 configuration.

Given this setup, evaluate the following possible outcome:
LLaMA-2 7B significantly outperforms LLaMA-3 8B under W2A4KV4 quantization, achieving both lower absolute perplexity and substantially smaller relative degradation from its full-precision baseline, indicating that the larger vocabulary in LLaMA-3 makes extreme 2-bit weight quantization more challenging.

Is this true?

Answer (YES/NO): YES